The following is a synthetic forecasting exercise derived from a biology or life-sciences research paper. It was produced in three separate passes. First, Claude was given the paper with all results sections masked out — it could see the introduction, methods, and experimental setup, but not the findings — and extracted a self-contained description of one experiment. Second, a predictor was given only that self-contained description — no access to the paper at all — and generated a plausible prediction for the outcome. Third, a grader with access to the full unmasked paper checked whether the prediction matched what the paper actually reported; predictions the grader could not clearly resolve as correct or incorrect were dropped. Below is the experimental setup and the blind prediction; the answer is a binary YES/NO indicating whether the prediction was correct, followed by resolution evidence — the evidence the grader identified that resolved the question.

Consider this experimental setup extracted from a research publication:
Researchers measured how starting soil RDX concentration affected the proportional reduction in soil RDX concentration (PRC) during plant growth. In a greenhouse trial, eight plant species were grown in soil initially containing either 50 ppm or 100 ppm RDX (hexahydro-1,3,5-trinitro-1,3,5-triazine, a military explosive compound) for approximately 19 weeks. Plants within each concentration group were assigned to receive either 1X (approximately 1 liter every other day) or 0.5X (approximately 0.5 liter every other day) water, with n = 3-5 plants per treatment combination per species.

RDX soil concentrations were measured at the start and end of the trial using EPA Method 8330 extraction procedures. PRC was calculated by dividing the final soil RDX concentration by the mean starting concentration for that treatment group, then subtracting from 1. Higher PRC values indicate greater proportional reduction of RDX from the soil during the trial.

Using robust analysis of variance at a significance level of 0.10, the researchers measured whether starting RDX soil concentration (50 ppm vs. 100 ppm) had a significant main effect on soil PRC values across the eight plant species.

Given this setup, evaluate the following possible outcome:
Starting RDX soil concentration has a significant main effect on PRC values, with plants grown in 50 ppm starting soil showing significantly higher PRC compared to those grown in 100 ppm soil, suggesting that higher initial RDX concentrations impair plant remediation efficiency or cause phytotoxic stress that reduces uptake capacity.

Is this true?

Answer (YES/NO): NO